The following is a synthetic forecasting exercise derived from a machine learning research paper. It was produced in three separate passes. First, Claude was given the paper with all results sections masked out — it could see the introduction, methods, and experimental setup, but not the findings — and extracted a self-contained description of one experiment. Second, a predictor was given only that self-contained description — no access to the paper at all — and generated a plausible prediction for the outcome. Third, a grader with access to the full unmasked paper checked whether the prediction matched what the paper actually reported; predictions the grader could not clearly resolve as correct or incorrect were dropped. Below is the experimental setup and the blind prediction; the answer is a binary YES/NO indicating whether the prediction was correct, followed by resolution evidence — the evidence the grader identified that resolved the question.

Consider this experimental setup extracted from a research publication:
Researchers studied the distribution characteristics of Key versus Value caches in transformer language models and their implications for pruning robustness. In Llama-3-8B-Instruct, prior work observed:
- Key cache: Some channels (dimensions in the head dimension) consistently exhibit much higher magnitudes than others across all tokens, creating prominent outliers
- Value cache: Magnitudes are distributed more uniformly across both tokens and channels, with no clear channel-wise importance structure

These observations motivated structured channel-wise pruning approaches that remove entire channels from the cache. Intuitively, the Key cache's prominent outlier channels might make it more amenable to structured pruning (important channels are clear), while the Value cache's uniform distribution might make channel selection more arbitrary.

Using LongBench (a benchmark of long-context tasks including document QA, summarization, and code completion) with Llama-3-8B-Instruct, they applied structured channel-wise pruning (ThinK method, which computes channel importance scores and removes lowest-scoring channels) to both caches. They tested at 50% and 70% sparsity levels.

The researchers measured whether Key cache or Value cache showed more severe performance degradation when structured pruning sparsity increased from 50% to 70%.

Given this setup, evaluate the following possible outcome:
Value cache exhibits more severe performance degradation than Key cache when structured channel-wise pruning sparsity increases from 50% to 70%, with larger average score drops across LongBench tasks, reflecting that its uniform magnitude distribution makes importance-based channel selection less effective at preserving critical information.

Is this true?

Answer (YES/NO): NO